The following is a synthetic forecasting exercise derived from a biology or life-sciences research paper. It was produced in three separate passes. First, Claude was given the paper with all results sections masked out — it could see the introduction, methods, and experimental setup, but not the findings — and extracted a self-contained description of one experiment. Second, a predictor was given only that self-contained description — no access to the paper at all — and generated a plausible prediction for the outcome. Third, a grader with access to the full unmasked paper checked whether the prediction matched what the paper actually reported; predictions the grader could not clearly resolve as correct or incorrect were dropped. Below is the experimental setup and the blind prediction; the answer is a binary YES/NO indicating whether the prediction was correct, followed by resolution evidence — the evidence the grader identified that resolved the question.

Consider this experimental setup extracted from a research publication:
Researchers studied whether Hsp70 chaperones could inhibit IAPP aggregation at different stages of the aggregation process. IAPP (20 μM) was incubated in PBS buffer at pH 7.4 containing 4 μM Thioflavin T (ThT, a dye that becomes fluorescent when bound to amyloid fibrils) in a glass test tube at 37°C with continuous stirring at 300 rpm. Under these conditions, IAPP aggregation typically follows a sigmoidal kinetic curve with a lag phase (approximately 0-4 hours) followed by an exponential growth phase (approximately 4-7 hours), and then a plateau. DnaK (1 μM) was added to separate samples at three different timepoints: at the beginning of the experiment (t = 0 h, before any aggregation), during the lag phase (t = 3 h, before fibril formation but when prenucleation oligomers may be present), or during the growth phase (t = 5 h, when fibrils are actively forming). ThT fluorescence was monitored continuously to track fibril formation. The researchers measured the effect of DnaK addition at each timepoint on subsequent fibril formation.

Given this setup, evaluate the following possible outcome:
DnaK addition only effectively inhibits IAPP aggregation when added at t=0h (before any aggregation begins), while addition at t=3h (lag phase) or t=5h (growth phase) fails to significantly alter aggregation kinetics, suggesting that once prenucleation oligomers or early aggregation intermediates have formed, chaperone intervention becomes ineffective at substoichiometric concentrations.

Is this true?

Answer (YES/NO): NO